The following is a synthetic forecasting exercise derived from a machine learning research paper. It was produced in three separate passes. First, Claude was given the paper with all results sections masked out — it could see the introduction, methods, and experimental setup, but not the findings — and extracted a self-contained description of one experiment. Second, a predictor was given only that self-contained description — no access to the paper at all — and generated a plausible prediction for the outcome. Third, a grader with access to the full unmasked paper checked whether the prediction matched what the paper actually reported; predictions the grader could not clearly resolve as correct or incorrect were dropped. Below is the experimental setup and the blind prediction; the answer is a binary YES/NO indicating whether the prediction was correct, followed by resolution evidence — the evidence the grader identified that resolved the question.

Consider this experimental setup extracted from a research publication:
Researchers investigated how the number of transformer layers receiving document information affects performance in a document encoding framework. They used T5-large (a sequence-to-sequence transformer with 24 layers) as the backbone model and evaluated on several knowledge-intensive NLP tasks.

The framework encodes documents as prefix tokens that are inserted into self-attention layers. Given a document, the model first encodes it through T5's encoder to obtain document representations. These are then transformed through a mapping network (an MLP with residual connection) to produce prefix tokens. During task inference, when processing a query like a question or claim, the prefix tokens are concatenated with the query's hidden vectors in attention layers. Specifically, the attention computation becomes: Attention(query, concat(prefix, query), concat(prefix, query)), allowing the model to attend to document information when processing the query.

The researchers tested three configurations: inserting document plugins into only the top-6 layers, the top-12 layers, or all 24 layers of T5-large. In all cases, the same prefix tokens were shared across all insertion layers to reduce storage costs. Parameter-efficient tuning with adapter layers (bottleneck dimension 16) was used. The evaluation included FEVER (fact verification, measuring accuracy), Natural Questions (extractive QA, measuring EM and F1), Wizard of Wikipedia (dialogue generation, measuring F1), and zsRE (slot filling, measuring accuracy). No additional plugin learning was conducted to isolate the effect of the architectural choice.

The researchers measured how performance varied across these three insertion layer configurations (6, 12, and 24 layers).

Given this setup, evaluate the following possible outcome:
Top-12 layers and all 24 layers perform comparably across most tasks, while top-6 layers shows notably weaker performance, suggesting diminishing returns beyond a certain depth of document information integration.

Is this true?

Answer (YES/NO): NO